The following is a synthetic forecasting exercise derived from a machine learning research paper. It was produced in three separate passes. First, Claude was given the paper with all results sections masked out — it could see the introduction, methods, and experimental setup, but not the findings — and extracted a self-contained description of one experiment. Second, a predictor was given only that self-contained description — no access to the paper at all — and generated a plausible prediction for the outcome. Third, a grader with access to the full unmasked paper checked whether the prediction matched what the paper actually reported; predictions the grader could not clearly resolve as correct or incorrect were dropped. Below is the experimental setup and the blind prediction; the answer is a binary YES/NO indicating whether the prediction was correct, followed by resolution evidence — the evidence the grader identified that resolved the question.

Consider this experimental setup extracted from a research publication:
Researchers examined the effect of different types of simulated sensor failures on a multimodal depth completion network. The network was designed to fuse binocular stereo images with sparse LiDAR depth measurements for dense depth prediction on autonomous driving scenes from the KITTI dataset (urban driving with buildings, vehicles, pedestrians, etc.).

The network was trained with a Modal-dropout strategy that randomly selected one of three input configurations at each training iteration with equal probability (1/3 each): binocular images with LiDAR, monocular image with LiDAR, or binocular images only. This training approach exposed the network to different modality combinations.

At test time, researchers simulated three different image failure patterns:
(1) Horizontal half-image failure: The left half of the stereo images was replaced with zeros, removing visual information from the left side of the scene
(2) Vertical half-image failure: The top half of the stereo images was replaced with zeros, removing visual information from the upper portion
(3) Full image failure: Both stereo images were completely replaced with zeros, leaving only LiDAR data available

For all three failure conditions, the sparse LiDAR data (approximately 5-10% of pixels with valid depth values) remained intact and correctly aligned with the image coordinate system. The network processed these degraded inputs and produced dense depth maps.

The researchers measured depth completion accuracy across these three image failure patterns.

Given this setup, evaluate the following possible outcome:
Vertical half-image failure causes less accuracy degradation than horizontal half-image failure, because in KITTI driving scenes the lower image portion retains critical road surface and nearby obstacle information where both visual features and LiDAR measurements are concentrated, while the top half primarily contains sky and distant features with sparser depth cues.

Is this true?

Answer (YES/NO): NO